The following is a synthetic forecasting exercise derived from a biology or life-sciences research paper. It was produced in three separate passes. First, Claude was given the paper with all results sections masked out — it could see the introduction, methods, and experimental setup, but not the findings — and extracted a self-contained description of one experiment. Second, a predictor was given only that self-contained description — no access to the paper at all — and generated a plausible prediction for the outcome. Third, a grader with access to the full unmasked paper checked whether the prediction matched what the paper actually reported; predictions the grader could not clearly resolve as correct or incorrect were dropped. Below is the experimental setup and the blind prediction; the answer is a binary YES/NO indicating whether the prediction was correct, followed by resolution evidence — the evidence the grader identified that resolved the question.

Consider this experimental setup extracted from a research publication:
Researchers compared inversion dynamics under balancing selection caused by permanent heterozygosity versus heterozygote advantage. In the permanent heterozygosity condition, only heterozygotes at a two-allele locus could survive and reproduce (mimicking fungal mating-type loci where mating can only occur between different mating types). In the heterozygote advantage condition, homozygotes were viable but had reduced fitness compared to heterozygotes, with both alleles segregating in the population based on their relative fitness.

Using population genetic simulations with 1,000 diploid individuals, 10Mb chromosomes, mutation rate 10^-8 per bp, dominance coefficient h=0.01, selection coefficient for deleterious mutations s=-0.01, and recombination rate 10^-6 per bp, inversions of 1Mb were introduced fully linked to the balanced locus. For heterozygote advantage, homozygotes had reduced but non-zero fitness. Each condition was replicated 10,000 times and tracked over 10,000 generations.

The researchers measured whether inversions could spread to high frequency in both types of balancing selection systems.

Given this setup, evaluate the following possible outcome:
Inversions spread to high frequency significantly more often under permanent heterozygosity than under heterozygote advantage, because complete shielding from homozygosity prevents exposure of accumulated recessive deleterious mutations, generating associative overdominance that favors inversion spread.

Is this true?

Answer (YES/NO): NO